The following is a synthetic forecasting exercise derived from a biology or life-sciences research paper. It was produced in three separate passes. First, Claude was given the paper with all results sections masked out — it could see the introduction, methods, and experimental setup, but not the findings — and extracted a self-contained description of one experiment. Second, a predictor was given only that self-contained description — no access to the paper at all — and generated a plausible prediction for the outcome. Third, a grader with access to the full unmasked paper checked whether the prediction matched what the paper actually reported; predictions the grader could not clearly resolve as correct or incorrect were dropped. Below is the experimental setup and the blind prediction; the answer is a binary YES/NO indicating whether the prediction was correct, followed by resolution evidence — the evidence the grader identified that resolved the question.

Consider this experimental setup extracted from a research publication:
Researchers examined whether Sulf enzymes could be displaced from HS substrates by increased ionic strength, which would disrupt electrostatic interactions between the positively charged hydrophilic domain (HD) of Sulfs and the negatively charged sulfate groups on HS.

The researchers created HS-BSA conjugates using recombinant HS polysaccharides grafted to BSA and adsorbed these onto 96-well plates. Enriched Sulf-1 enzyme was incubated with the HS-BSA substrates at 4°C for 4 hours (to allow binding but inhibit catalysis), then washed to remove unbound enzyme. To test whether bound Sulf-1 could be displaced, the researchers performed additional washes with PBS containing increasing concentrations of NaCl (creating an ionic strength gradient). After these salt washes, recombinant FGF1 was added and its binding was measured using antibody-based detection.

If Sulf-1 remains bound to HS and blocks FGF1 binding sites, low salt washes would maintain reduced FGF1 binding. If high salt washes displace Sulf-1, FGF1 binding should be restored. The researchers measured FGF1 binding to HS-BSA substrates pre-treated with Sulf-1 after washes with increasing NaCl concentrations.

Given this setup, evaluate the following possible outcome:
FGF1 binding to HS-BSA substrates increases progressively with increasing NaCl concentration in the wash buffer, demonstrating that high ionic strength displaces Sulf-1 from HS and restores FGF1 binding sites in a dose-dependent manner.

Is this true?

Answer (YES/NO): YES